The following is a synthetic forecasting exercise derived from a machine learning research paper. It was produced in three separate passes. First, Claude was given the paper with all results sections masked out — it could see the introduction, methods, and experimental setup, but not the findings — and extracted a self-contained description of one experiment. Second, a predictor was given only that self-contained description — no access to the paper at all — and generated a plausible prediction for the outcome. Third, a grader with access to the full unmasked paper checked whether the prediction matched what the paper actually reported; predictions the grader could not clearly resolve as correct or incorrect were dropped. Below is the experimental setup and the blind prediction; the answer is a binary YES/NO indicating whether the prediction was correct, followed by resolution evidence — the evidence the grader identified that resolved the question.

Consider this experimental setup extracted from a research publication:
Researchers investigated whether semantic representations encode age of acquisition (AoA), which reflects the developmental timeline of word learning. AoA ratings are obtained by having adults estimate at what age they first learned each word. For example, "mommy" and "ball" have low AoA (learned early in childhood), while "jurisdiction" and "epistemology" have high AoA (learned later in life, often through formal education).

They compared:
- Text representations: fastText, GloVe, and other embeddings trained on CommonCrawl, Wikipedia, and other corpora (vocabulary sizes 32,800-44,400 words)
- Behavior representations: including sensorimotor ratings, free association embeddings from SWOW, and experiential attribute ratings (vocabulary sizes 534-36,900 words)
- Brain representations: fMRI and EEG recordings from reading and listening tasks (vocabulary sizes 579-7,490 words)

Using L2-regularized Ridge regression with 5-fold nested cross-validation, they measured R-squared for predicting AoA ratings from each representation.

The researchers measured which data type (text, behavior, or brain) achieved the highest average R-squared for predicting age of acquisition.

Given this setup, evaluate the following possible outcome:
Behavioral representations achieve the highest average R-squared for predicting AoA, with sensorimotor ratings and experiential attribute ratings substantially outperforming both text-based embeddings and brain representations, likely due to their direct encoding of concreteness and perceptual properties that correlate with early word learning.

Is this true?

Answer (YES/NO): NO